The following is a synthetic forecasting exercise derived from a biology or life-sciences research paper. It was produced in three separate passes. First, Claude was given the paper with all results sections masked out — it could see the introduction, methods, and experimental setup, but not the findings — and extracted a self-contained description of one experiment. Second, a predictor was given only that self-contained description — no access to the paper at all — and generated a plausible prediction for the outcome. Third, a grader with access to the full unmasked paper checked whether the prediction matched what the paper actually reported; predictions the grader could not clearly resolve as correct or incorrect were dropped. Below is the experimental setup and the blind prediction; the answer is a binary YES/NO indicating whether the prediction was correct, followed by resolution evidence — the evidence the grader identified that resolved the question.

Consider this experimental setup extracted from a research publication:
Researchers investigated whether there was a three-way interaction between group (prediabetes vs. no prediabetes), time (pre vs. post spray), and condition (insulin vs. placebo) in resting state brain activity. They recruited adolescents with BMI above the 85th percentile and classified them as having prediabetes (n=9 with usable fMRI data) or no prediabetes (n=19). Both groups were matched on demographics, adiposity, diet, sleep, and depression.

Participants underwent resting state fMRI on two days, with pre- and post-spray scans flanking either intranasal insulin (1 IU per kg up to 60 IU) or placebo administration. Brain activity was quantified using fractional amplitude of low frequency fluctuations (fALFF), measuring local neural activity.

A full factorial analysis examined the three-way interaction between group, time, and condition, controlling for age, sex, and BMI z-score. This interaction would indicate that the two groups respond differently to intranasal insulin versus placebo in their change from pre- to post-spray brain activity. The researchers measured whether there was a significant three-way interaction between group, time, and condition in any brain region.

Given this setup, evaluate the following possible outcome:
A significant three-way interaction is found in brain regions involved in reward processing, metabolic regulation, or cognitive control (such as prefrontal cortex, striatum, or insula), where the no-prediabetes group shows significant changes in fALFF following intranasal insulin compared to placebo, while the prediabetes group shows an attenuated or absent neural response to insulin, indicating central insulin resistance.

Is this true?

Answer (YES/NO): NO